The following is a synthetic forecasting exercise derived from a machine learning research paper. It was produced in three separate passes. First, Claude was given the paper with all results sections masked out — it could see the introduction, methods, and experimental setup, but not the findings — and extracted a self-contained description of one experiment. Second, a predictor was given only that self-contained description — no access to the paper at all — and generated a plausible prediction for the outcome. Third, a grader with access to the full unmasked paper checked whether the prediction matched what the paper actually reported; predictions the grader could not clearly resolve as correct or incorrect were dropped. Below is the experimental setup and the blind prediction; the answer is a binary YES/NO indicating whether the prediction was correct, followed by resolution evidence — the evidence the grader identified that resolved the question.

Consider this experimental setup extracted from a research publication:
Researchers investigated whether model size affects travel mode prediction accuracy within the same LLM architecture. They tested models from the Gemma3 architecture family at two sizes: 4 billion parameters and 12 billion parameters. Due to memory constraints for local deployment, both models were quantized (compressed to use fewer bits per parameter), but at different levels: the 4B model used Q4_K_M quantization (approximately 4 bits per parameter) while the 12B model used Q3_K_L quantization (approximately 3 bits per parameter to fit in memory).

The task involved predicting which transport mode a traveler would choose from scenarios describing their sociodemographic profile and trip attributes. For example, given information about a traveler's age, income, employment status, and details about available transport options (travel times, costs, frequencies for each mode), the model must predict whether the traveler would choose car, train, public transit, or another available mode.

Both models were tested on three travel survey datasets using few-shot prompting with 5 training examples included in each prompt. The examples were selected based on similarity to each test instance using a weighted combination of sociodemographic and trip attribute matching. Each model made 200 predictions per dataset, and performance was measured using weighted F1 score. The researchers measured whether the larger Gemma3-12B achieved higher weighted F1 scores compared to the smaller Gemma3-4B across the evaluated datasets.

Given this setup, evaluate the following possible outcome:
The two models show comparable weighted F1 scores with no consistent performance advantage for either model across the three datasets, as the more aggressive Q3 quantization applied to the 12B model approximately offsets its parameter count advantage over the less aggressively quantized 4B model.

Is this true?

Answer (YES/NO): NO